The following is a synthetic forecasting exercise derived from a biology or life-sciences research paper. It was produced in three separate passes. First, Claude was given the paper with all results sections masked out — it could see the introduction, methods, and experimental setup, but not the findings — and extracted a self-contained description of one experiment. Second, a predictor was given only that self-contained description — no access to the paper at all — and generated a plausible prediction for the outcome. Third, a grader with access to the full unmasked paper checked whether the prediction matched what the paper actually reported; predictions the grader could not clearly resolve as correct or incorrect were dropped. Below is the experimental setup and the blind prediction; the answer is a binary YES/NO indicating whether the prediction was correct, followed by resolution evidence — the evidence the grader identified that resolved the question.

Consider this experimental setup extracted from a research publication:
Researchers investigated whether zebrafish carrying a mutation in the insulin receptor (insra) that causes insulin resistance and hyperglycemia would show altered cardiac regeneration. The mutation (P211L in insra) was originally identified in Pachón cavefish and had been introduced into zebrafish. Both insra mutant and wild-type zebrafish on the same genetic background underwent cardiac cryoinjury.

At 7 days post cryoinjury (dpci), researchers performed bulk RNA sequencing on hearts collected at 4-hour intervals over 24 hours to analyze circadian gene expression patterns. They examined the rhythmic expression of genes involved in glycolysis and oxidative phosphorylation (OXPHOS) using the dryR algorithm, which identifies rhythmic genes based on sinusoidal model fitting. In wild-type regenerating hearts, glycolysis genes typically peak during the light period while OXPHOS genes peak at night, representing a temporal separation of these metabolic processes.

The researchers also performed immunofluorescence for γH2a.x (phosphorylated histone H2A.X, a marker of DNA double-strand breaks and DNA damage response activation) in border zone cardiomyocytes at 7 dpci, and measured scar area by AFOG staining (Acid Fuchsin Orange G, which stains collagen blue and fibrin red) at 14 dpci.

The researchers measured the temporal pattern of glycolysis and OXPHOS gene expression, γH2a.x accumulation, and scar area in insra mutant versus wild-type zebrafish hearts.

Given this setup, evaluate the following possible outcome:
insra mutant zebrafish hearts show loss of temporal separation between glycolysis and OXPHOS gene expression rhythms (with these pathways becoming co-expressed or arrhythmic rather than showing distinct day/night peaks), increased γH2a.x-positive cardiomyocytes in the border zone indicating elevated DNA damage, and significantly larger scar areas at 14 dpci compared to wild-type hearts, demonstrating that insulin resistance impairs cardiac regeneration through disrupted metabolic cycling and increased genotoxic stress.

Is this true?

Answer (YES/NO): YES